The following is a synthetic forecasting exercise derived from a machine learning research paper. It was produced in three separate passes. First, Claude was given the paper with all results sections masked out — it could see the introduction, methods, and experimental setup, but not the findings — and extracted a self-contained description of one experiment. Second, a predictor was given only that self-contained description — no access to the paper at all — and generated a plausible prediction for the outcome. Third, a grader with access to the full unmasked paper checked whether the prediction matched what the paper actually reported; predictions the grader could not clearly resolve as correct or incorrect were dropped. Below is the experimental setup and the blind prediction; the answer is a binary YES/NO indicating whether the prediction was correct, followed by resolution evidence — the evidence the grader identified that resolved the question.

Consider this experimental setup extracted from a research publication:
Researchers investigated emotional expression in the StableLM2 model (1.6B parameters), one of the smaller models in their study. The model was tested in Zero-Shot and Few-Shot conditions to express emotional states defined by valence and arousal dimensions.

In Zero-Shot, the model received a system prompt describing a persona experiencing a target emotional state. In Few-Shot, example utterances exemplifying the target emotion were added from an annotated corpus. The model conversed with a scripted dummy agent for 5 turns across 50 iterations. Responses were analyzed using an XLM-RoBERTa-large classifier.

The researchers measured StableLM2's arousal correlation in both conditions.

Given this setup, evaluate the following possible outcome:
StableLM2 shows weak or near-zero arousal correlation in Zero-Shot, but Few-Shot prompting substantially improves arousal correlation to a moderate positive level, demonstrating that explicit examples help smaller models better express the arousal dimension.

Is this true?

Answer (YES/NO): NO